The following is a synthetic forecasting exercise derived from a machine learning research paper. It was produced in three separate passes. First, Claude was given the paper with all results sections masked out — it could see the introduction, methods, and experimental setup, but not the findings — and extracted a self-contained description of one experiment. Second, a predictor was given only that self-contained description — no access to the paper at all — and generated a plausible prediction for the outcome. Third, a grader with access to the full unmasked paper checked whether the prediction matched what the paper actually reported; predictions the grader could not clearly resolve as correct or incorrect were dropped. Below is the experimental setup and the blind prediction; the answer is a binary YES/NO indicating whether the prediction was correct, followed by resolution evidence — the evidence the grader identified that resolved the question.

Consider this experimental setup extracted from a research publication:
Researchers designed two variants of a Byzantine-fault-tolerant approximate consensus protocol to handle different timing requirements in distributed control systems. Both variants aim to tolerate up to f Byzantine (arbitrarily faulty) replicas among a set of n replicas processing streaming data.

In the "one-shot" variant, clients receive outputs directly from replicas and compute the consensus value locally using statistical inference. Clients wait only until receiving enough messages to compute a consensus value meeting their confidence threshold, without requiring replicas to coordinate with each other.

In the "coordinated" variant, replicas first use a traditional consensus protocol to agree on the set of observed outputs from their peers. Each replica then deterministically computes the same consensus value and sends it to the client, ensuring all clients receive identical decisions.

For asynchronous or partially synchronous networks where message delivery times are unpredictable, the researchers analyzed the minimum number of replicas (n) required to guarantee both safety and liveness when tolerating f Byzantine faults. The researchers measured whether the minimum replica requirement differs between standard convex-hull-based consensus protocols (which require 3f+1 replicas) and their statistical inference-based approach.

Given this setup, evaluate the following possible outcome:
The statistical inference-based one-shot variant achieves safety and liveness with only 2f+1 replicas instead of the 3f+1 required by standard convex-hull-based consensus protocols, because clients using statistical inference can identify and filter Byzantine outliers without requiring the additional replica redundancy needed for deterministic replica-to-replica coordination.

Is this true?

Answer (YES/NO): NO